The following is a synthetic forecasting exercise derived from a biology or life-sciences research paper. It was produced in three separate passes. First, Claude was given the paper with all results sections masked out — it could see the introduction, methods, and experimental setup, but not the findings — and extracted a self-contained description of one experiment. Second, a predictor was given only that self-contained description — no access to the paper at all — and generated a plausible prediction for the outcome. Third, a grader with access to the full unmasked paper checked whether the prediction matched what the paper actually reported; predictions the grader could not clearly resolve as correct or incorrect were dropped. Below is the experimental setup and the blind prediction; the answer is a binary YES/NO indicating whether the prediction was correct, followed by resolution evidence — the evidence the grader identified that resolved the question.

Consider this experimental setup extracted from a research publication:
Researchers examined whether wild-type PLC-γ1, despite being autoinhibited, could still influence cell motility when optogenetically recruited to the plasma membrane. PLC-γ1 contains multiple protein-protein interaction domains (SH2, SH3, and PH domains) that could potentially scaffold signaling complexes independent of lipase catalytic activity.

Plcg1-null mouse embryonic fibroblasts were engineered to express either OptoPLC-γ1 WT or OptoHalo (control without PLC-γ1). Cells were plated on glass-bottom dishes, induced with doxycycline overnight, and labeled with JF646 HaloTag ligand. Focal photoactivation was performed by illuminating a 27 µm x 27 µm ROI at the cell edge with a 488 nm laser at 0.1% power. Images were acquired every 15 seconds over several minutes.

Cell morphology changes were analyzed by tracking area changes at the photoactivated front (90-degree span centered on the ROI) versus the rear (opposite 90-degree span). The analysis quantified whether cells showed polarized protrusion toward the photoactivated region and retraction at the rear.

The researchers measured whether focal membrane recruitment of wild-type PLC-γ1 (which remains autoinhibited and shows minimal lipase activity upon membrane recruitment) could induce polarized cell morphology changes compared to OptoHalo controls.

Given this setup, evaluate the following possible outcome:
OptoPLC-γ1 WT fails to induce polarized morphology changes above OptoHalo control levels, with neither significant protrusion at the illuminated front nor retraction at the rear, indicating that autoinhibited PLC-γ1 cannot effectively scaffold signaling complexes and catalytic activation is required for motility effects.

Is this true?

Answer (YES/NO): YES